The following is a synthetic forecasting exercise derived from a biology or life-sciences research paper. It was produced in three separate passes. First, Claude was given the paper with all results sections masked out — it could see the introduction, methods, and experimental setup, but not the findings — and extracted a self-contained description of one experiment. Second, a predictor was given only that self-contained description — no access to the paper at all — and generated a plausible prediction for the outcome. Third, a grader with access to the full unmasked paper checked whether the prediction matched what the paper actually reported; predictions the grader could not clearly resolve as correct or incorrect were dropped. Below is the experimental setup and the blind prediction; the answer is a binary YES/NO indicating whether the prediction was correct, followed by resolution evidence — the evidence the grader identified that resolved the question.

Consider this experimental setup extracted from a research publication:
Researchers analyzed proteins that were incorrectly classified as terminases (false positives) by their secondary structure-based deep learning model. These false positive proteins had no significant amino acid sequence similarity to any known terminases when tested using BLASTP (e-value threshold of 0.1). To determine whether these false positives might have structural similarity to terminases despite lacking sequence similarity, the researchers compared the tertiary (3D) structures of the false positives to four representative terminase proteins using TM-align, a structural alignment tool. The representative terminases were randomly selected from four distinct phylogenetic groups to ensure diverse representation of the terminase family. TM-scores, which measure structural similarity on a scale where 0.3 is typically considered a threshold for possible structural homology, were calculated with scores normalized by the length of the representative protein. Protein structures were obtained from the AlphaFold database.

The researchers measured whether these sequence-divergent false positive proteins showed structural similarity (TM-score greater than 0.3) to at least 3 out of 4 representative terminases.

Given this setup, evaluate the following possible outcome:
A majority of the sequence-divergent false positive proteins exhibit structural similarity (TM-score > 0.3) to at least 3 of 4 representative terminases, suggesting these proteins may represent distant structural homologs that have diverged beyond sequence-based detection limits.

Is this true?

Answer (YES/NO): NO